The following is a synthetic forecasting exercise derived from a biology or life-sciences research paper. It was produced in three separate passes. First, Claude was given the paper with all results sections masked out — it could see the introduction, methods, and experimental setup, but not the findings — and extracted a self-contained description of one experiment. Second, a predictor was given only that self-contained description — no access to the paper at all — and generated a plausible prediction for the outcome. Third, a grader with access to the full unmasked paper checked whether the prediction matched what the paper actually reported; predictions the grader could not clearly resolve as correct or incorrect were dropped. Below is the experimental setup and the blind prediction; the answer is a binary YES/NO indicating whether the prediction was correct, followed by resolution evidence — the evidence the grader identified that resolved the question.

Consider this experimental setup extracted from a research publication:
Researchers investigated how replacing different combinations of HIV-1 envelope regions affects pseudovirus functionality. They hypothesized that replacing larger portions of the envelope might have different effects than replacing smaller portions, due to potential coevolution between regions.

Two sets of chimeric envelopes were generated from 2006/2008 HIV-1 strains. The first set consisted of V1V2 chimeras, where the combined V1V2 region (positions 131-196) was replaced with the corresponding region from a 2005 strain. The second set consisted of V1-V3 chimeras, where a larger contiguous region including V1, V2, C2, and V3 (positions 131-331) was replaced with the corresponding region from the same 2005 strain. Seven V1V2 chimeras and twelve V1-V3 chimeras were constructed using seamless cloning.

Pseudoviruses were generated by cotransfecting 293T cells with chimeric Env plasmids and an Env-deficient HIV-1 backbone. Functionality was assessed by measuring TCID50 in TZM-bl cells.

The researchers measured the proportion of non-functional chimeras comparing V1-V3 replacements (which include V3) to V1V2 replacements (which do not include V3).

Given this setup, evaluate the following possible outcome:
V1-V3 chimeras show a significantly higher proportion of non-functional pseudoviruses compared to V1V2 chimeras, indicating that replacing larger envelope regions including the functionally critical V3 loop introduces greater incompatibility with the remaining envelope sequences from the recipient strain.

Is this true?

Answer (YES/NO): NO